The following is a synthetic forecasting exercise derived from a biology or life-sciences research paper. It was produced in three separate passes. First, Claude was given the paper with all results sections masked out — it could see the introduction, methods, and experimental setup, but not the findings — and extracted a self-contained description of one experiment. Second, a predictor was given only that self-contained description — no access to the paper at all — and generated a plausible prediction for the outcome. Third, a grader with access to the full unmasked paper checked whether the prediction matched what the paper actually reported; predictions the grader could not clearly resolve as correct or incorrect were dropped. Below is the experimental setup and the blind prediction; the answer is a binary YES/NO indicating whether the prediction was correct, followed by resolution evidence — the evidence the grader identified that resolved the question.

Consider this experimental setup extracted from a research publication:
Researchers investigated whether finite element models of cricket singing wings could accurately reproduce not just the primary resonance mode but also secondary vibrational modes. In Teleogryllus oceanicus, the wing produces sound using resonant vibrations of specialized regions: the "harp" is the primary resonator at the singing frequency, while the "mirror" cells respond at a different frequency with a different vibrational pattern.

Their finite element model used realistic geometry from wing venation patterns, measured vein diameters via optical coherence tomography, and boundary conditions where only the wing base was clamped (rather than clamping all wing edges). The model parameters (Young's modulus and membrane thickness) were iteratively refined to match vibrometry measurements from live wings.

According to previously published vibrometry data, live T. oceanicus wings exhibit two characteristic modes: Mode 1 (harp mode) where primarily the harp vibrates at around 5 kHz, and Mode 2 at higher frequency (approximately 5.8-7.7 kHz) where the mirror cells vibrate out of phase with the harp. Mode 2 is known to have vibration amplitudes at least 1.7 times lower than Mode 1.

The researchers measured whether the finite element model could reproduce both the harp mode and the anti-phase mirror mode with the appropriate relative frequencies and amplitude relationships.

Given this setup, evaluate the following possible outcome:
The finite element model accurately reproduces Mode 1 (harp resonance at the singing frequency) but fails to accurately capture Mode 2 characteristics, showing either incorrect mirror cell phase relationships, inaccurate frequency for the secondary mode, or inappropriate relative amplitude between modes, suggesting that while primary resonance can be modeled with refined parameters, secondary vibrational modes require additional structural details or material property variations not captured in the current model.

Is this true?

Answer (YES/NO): NO